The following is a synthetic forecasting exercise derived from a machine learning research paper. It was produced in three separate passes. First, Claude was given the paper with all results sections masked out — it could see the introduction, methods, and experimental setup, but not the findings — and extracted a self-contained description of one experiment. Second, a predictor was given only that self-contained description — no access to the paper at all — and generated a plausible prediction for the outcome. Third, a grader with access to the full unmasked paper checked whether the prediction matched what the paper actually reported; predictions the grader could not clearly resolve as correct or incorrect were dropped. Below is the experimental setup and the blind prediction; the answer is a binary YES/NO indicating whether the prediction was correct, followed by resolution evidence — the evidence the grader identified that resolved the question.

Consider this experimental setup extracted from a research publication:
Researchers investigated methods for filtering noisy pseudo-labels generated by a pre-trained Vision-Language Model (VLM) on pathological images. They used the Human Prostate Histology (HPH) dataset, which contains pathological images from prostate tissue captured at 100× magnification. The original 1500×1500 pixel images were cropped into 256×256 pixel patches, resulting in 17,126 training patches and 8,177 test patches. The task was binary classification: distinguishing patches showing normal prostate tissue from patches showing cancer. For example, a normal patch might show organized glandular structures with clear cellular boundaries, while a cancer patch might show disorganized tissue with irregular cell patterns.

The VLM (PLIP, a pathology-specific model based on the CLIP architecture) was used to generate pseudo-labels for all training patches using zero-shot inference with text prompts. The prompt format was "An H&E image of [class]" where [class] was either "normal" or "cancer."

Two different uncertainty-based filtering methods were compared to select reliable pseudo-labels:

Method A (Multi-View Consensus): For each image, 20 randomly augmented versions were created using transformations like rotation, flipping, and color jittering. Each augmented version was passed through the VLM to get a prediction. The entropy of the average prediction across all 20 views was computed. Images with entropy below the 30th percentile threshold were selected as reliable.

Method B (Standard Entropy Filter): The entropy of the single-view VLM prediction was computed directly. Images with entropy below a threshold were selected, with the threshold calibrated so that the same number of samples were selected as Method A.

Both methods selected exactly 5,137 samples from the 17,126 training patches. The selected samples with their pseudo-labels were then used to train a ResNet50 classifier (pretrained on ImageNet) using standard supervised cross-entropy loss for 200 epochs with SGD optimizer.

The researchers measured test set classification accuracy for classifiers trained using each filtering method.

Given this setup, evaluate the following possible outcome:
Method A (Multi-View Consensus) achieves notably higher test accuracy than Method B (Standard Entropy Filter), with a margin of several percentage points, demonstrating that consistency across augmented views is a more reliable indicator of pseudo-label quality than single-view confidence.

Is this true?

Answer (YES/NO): YES